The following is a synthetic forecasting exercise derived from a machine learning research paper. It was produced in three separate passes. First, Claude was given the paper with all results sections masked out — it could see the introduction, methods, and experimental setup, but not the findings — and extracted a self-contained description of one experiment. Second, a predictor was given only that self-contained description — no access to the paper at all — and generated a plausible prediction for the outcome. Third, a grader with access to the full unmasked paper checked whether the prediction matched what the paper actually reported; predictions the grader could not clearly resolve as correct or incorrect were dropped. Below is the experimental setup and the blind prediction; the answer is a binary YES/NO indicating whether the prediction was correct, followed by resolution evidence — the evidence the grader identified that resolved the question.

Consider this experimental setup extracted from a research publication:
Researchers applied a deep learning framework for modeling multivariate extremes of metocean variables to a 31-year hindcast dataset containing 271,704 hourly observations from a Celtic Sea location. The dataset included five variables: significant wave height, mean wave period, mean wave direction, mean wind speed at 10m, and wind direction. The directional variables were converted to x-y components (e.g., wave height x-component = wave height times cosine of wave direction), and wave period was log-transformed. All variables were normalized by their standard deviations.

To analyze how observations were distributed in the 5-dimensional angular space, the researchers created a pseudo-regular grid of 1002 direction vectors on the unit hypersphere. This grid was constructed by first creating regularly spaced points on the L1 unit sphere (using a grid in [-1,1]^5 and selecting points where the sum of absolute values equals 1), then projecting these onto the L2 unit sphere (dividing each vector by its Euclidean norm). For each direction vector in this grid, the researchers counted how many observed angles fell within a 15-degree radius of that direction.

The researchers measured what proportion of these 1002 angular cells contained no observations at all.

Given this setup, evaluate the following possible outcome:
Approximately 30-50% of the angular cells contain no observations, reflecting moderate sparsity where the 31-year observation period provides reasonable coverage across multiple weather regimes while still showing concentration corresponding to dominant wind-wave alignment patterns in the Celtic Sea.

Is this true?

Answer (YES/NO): NO